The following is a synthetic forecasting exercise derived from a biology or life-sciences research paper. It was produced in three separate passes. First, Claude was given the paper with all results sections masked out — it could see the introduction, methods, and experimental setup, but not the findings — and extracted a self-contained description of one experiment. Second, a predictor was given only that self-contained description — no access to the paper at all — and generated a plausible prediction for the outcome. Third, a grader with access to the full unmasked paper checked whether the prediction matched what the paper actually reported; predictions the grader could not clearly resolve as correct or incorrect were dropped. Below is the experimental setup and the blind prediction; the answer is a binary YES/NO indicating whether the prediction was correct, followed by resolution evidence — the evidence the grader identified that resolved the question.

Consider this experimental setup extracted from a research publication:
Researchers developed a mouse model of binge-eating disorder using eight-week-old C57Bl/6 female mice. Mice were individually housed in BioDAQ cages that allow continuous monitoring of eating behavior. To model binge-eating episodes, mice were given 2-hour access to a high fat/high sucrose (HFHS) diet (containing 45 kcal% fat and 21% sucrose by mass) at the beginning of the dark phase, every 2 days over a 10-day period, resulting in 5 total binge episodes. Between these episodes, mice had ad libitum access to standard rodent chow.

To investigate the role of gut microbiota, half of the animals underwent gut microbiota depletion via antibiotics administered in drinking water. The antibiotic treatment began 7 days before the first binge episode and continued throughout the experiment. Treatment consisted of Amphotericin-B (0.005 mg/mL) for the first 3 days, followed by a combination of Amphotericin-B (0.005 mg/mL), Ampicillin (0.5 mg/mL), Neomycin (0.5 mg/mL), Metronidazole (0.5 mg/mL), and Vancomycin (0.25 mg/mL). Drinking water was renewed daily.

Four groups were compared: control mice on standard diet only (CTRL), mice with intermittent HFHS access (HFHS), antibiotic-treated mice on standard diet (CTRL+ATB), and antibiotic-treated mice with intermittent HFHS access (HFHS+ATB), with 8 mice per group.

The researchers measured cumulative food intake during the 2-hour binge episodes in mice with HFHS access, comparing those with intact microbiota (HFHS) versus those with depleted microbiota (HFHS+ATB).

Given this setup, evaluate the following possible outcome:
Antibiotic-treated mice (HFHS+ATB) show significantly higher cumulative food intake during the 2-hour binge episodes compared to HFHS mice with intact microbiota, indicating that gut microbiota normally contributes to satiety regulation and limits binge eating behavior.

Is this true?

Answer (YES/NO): YES